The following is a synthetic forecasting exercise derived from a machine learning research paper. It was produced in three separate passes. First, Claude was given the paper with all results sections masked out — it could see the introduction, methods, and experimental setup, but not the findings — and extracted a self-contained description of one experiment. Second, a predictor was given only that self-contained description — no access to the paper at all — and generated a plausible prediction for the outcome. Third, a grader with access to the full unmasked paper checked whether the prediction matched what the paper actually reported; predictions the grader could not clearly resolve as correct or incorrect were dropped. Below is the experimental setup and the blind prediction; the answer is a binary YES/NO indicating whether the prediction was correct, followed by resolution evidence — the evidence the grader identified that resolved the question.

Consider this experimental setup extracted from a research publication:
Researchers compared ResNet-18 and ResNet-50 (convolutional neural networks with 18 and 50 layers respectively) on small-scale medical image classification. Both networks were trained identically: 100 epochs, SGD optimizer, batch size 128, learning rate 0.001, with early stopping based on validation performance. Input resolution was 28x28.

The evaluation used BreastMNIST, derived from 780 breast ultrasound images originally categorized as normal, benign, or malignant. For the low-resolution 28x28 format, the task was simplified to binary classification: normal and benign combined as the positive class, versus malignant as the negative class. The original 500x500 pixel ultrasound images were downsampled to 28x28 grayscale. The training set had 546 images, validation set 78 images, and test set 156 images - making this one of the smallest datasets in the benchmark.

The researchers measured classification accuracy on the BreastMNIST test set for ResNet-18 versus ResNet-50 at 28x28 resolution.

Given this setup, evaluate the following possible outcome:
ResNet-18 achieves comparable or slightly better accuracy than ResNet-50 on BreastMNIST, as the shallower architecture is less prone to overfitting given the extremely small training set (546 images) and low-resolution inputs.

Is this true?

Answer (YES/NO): YES